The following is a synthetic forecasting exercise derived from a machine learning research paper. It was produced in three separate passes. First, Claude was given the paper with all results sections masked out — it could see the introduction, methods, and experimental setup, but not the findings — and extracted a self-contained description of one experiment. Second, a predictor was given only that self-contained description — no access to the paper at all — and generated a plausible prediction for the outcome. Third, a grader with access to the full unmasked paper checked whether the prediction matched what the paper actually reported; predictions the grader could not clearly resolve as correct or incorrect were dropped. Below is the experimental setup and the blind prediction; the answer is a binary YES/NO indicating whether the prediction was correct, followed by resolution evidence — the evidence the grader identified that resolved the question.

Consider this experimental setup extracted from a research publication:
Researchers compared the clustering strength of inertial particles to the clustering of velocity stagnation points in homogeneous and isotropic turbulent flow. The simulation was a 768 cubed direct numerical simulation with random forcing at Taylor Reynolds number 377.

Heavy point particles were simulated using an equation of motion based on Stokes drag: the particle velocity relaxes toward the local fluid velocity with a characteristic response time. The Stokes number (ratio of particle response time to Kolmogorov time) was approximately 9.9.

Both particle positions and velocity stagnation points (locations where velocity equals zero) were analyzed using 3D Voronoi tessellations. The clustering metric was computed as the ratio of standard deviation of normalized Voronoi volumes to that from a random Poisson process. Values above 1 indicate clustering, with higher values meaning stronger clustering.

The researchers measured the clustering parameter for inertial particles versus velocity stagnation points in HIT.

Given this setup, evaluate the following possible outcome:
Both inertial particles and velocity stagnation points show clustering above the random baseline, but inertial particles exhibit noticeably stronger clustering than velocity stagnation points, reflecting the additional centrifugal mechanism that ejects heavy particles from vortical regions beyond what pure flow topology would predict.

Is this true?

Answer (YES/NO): NO